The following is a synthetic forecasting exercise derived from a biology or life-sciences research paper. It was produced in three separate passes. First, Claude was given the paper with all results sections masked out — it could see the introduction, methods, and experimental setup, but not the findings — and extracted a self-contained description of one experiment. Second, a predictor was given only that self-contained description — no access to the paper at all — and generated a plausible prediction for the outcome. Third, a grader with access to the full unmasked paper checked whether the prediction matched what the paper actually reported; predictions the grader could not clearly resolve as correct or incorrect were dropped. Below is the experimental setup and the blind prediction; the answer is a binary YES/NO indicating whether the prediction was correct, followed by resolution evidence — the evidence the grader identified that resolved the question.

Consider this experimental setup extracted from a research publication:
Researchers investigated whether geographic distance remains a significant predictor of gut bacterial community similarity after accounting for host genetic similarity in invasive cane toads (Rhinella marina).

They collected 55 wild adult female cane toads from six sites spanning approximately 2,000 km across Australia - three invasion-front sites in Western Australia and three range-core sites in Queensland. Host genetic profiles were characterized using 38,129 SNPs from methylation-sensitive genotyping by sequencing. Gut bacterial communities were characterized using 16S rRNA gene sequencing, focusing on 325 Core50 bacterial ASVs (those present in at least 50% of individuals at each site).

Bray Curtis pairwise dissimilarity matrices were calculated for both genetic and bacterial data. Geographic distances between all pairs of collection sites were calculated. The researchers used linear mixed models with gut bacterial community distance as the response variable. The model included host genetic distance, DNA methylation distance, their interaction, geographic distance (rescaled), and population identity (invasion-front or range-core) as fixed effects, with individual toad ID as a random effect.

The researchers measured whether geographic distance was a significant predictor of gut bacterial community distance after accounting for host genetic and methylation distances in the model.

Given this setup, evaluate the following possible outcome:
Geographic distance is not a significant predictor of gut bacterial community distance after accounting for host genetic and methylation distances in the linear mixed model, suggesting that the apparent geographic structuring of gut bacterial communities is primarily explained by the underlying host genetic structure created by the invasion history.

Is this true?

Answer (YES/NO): YES